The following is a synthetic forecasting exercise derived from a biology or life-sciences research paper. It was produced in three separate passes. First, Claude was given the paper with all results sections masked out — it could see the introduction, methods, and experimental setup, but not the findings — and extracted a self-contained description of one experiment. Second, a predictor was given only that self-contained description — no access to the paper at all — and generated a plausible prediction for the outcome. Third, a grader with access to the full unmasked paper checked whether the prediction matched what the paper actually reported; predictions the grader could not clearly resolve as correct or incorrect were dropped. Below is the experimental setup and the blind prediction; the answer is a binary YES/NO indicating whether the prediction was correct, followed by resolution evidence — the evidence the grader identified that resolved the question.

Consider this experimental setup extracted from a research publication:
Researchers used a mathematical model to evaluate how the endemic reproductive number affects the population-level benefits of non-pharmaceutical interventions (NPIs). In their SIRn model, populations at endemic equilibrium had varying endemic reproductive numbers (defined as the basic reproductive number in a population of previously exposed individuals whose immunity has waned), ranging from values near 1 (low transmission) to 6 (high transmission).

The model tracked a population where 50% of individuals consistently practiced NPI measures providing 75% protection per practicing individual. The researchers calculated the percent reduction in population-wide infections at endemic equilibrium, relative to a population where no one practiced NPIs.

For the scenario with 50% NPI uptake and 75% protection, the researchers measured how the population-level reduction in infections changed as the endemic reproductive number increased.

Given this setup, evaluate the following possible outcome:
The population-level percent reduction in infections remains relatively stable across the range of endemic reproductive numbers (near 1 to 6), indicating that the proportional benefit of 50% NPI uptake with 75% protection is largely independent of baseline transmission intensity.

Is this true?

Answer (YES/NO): NO